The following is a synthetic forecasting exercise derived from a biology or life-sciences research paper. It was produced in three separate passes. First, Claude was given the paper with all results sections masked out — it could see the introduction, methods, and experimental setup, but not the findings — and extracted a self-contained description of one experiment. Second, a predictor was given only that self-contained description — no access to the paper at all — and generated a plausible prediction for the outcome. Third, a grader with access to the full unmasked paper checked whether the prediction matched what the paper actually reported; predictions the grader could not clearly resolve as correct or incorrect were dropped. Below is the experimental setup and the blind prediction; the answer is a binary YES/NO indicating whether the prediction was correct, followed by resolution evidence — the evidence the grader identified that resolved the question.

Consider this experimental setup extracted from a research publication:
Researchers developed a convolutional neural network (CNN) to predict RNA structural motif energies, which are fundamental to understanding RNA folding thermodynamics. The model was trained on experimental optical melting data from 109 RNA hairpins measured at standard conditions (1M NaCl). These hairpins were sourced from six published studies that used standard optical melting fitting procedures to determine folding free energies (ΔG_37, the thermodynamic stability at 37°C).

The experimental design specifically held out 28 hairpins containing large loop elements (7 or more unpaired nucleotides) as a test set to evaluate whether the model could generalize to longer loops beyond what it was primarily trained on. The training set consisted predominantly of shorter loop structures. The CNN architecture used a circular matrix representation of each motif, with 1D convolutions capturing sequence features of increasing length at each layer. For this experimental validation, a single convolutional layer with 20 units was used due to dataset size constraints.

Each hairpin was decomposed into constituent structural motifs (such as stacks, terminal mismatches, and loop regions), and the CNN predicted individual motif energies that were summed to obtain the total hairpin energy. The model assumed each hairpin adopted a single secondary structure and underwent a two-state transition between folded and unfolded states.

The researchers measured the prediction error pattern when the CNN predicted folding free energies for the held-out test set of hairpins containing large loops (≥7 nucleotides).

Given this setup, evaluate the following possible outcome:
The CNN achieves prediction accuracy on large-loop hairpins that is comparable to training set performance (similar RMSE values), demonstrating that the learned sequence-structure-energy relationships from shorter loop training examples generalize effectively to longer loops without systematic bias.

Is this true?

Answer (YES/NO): NO